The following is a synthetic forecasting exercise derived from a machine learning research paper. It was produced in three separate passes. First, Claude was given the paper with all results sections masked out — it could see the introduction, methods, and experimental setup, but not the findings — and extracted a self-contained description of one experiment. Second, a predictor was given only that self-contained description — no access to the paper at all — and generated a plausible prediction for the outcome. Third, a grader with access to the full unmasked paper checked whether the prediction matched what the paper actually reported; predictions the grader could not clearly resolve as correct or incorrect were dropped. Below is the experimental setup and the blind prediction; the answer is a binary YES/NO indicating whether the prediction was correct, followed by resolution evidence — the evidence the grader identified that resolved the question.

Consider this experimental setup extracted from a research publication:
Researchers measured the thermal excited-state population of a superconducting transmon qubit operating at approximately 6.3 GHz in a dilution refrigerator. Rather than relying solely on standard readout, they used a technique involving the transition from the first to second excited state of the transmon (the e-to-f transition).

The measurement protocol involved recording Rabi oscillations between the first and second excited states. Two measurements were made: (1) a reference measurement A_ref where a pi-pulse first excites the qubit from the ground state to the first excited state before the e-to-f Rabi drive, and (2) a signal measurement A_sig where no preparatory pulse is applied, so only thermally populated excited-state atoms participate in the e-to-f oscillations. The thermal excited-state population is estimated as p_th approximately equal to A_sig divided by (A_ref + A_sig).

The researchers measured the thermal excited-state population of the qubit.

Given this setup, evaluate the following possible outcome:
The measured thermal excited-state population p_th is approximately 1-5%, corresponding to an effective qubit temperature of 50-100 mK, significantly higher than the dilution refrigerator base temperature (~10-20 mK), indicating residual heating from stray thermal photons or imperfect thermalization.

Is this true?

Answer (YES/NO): YES